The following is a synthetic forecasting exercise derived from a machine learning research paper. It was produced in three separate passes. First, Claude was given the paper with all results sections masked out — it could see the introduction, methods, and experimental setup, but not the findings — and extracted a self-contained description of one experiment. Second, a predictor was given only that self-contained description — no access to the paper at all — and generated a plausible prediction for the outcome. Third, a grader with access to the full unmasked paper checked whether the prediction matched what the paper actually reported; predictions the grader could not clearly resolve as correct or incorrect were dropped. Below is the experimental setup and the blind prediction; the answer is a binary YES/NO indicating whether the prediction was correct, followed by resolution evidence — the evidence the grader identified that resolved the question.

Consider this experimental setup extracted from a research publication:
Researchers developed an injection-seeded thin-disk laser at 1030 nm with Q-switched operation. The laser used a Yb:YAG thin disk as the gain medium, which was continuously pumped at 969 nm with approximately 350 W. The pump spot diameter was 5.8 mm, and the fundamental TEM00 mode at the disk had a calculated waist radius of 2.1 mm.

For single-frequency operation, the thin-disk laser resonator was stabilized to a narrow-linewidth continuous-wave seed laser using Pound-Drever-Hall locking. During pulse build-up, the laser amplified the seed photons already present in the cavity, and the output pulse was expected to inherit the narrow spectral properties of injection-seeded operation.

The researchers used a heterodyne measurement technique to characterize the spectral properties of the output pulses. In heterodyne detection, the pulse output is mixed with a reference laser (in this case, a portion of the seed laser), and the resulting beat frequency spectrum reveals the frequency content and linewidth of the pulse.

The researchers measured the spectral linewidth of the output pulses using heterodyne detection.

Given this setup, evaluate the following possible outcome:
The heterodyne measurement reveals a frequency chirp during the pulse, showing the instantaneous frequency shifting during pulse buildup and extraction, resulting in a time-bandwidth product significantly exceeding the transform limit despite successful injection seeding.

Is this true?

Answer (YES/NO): NO